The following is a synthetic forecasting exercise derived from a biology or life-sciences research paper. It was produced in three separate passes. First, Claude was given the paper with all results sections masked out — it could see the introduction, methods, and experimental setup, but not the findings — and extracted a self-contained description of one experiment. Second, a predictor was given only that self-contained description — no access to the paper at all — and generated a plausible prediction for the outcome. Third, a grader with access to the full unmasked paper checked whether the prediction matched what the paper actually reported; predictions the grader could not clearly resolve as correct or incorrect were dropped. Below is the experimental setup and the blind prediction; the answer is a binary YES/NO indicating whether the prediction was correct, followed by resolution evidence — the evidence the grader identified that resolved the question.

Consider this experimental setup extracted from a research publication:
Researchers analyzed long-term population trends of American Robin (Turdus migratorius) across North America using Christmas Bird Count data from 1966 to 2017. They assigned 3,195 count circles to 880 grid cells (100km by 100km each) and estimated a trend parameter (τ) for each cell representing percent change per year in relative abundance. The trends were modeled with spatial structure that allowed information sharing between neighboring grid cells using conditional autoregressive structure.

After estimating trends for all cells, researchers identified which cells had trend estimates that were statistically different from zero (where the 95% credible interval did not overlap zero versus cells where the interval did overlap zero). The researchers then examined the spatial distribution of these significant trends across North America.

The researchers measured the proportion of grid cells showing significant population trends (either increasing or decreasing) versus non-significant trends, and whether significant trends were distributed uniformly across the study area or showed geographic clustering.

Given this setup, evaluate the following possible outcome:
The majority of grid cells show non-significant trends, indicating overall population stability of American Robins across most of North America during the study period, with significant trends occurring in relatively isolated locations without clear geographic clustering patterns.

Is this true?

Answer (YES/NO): NO